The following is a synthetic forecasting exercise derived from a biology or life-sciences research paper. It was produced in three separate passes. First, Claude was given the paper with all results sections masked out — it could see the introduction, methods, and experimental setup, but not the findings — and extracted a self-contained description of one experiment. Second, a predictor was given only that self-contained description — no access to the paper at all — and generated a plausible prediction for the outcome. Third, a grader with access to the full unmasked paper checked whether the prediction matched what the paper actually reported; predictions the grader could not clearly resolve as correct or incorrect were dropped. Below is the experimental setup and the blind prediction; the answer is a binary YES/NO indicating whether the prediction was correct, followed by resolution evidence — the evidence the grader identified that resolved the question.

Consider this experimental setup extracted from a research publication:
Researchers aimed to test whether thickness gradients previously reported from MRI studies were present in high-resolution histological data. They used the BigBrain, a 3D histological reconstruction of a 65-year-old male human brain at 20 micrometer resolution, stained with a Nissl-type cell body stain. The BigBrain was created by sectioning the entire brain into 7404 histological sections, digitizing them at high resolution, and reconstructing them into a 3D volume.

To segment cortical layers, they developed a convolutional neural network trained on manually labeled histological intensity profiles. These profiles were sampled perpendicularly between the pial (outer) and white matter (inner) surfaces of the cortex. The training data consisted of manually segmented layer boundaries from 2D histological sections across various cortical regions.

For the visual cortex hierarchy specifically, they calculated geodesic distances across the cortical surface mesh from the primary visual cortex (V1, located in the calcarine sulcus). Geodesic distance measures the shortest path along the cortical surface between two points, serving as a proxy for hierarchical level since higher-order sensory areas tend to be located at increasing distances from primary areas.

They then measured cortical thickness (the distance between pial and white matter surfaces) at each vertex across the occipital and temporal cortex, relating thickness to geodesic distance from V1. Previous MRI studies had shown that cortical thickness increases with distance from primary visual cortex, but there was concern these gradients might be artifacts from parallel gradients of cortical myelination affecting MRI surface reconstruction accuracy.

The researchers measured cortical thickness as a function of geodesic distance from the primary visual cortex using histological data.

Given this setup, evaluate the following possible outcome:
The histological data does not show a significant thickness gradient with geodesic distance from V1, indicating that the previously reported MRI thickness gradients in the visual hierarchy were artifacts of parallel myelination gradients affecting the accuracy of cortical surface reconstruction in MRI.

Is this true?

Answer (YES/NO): NO